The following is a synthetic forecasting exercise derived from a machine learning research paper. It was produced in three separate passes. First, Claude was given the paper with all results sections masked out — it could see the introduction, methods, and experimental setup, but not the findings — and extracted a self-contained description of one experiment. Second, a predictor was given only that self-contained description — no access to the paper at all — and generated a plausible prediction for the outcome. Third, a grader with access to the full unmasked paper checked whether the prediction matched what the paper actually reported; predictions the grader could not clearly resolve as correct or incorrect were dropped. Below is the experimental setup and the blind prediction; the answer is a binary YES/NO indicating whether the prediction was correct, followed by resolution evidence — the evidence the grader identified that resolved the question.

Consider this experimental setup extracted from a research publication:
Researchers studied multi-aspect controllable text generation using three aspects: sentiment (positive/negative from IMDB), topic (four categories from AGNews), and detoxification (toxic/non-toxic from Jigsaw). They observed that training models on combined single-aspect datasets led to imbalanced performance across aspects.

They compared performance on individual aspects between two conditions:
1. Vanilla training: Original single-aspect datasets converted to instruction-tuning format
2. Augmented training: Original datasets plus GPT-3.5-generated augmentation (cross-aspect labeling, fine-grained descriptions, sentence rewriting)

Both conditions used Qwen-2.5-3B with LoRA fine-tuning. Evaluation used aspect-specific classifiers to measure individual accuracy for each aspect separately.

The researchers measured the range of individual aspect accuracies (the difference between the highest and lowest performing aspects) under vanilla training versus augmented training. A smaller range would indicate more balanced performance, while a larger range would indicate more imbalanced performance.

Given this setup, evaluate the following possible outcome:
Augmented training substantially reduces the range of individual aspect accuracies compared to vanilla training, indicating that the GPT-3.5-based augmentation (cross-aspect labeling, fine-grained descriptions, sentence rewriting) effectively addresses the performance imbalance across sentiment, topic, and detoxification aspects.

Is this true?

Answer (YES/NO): YES